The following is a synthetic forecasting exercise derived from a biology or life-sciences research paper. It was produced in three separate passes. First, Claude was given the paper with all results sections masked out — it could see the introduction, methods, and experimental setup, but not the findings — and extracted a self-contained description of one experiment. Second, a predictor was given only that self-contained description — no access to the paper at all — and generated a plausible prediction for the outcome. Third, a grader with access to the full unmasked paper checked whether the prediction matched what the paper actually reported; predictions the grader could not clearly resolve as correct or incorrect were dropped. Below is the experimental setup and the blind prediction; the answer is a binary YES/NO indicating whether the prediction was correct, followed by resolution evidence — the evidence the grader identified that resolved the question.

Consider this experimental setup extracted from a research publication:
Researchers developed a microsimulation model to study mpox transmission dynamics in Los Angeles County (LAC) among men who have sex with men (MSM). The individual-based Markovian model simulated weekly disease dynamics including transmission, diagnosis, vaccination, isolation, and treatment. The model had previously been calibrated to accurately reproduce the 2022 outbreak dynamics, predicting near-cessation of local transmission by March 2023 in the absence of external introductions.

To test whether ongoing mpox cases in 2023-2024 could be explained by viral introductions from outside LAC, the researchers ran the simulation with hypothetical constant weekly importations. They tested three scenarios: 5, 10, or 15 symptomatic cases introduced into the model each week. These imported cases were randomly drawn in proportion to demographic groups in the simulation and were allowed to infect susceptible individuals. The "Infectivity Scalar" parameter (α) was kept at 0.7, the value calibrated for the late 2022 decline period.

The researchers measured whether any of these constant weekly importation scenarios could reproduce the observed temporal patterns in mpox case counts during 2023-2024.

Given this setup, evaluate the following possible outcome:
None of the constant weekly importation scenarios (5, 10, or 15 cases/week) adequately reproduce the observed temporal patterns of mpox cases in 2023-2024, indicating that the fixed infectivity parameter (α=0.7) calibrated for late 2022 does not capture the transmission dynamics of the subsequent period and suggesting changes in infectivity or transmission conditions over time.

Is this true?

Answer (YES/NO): YES